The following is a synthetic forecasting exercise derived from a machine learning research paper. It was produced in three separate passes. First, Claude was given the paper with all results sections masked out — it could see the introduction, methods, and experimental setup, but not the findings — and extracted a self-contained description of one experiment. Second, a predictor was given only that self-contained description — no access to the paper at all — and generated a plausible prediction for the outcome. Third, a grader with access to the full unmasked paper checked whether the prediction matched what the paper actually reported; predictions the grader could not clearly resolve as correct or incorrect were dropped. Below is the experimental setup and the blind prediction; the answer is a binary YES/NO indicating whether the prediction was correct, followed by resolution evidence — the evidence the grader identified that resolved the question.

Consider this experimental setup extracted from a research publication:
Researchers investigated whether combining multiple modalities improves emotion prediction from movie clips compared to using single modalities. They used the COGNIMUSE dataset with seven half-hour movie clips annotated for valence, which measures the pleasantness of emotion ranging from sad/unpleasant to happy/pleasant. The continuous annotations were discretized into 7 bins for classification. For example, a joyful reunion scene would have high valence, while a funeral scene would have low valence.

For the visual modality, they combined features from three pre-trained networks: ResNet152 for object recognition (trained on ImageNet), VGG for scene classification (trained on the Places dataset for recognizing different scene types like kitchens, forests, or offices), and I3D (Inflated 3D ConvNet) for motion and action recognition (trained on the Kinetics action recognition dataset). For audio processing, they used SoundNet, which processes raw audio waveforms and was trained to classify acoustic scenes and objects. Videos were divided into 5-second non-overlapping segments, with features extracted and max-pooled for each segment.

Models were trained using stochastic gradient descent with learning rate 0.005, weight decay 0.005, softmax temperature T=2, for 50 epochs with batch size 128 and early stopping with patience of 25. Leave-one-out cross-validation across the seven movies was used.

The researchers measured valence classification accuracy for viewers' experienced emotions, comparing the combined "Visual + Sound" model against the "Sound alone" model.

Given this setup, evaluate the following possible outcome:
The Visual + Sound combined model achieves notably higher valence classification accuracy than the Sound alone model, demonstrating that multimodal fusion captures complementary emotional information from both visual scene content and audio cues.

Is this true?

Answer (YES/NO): NO